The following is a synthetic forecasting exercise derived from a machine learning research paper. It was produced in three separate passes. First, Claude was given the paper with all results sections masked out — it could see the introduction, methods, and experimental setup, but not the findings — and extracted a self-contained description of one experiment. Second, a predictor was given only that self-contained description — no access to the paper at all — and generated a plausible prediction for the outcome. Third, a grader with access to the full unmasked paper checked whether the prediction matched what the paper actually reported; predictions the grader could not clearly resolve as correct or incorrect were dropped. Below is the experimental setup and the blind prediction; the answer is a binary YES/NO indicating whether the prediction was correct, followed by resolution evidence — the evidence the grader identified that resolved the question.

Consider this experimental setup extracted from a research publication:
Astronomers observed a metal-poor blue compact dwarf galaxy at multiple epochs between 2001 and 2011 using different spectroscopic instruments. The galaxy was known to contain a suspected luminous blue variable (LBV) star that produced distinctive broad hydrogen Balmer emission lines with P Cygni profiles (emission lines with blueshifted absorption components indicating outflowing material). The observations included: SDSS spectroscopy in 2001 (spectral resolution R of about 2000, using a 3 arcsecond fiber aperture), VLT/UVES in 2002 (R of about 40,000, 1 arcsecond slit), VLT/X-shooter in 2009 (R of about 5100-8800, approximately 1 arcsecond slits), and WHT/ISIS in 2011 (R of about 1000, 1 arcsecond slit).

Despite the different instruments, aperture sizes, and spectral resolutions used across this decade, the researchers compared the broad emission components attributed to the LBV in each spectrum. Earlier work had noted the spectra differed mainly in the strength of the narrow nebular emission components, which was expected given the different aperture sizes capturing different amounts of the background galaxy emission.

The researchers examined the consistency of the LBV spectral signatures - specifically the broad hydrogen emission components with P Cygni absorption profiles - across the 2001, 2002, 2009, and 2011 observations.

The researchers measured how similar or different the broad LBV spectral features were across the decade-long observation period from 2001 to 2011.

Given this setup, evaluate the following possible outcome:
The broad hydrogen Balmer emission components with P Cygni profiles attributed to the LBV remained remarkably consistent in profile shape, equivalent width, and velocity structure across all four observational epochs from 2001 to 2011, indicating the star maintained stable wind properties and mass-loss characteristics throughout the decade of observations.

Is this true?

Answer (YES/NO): YES